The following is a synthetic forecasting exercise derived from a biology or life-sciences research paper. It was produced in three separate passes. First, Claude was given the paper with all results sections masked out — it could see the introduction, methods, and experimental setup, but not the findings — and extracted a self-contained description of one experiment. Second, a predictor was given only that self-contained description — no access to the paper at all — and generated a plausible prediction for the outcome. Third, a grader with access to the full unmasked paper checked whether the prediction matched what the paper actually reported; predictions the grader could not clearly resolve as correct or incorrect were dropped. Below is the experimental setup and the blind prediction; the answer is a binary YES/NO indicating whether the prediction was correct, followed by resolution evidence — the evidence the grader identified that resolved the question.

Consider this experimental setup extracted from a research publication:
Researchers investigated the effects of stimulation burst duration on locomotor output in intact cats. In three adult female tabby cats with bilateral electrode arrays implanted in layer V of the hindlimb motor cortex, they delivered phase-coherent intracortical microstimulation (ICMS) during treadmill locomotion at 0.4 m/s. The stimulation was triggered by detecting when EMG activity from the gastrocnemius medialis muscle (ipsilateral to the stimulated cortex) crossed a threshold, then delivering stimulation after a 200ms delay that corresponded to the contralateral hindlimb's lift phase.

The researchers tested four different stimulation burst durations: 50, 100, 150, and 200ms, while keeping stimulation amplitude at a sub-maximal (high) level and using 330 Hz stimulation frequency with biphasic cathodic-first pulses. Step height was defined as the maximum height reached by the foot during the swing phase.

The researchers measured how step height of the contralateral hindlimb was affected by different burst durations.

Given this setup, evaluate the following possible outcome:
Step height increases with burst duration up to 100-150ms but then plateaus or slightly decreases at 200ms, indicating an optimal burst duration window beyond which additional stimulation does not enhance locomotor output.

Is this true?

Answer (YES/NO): YES